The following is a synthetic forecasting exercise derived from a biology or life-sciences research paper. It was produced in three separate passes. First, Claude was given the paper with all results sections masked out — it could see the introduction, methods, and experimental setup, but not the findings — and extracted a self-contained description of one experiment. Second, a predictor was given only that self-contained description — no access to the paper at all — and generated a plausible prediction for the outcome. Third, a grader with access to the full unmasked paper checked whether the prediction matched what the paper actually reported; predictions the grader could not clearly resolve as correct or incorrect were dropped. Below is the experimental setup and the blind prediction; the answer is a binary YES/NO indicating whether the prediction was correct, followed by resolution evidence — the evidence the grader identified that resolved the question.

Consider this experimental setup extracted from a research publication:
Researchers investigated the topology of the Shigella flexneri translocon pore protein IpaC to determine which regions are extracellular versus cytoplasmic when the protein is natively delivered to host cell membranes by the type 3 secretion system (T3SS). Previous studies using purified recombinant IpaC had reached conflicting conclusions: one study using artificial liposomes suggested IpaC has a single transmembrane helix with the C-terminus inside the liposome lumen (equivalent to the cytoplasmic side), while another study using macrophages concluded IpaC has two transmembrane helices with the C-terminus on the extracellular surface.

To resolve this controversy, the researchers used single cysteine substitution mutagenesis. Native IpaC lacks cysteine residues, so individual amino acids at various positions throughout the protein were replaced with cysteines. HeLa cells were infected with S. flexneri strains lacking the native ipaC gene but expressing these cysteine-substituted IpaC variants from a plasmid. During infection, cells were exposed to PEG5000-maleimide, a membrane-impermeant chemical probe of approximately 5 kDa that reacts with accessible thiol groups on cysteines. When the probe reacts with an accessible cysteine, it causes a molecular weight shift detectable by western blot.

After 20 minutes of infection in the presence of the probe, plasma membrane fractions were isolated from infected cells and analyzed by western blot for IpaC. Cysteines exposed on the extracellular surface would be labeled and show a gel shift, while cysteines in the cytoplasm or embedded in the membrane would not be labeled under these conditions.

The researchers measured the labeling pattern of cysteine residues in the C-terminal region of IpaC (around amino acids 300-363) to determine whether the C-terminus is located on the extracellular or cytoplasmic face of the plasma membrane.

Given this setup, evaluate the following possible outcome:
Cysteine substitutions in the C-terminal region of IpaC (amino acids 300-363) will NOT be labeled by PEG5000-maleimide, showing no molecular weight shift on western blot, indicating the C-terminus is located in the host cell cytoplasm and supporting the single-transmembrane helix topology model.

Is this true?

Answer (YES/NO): NO